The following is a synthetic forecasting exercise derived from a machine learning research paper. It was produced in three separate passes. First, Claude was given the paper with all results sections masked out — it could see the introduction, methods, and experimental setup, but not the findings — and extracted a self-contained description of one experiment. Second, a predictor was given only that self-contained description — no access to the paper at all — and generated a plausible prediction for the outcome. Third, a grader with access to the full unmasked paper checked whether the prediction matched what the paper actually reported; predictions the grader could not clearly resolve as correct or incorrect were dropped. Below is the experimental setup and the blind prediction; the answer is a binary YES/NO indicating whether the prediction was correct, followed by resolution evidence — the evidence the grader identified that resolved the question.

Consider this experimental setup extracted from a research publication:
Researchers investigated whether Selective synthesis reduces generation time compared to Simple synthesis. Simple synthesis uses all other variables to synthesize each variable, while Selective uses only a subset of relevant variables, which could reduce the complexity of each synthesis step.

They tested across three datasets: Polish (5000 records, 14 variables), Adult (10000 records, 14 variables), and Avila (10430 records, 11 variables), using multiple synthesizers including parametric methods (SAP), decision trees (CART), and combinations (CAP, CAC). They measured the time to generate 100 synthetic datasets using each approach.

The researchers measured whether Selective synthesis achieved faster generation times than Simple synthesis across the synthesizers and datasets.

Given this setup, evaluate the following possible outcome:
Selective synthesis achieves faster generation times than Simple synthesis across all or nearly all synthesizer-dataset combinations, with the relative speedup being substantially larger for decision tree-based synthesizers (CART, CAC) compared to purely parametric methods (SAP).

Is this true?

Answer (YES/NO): NO